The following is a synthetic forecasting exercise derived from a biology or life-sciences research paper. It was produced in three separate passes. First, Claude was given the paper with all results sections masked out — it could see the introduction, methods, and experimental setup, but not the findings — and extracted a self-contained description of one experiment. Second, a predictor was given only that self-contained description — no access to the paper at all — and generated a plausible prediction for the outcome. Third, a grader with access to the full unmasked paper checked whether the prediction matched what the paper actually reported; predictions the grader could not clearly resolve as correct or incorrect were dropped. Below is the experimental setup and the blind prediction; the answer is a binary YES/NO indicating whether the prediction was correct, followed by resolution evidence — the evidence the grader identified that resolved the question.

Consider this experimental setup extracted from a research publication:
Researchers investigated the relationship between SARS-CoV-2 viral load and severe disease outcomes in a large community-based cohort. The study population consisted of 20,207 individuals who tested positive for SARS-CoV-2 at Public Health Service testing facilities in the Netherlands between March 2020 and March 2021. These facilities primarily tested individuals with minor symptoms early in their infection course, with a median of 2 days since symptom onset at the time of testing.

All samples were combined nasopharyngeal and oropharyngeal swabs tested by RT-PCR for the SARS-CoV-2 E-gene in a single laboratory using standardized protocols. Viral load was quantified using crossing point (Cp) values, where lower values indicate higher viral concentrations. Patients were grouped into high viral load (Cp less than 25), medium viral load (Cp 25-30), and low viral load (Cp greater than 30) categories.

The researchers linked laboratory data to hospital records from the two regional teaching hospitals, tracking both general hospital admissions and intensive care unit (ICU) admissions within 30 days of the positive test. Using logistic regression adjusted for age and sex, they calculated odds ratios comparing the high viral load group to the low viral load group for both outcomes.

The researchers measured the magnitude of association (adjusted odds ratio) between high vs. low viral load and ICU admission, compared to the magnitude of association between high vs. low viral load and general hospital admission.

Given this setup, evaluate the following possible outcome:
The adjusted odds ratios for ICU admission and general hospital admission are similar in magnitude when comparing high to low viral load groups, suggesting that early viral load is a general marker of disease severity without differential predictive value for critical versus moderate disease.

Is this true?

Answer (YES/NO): NO